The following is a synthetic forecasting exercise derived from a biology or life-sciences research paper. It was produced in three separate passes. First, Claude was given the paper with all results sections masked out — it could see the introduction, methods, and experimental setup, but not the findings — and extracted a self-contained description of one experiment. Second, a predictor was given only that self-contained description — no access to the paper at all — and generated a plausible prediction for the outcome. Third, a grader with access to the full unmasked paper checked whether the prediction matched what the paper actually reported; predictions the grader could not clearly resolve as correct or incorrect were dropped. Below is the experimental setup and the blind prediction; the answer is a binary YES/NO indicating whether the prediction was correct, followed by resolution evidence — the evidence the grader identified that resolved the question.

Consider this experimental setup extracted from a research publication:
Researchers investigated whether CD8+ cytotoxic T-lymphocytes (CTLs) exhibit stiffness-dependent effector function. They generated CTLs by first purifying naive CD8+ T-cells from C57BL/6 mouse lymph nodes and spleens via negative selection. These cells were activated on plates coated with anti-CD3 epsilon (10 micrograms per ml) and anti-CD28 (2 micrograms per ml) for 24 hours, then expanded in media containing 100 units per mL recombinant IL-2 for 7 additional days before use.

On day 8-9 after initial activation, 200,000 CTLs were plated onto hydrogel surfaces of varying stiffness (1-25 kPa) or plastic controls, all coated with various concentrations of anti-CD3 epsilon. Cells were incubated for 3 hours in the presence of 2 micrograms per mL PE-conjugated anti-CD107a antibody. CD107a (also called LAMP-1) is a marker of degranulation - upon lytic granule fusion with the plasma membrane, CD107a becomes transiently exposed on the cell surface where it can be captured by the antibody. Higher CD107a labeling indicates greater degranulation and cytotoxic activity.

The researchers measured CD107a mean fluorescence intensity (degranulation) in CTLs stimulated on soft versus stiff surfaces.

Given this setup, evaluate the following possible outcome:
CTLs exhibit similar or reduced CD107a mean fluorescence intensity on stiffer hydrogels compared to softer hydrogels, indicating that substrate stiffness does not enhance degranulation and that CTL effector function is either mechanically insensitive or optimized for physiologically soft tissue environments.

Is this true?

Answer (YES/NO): NO